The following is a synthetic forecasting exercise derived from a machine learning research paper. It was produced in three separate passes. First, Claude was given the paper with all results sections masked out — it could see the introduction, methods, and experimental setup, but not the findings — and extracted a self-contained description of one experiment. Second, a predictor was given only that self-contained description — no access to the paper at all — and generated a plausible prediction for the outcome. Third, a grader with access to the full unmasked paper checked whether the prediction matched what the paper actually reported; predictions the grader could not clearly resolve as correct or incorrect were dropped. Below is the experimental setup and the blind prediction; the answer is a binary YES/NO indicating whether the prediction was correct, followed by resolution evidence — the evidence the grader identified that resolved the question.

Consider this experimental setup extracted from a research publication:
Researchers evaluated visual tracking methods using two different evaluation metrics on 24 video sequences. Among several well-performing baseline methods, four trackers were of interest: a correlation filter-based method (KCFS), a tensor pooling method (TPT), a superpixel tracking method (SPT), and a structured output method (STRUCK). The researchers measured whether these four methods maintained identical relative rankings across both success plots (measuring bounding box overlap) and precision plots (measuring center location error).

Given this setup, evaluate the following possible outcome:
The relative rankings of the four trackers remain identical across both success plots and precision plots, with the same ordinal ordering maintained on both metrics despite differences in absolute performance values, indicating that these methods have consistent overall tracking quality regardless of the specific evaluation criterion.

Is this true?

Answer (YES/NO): YES